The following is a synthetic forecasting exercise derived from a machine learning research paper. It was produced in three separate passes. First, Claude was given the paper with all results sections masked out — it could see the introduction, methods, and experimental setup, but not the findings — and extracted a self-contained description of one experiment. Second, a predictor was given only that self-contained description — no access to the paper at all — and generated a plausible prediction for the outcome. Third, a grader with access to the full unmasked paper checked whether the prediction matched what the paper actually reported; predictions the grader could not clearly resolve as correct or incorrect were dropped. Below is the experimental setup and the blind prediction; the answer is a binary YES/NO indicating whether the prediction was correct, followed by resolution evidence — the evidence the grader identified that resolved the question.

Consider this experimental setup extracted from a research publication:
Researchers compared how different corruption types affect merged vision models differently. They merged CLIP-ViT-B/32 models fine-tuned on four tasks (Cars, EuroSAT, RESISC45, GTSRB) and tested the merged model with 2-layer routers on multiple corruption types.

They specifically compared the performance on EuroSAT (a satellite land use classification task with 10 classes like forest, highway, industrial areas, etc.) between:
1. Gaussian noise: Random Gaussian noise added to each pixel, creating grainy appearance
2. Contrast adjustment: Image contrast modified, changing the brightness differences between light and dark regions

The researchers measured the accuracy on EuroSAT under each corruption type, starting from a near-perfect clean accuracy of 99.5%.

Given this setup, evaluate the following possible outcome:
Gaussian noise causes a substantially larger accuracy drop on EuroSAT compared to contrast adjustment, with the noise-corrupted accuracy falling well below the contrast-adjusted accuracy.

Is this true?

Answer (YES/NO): YES